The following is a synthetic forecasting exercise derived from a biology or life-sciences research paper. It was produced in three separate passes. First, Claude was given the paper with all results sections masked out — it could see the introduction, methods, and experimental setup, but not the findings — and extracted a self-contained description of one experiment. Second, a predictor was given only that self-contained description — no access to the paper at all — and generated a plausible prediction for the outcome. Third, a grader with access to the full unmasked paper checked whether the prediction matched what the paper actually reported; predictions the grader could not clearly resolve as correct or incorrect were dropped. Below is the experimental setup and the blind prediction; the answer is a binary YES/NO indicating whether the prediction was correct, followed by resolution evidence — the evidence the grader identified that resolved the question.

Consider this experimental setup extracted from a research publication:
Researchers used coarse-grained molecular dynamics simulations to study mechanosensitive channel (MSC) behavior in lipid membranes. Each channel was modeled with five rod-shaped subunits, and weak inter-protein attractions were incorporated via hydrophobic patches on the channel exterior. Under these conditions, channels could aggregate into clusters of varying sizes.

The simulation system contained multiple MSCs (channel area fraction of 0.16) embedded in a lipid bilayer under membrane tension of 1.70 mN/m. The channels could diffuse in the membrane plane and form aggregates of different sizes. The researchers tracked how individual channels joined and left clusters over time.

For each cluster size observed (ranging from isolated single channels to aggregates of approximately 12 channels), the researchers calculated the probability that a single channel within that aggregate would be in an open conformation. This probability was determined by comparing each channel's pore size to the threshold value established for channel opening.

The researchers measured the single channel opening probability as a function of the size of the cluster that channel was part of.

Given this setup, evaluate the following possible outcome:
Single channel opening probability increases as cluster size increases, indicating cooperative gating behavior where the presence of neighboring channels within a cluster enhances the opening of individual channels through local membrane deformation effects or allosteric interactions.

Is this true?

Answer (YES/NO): NO